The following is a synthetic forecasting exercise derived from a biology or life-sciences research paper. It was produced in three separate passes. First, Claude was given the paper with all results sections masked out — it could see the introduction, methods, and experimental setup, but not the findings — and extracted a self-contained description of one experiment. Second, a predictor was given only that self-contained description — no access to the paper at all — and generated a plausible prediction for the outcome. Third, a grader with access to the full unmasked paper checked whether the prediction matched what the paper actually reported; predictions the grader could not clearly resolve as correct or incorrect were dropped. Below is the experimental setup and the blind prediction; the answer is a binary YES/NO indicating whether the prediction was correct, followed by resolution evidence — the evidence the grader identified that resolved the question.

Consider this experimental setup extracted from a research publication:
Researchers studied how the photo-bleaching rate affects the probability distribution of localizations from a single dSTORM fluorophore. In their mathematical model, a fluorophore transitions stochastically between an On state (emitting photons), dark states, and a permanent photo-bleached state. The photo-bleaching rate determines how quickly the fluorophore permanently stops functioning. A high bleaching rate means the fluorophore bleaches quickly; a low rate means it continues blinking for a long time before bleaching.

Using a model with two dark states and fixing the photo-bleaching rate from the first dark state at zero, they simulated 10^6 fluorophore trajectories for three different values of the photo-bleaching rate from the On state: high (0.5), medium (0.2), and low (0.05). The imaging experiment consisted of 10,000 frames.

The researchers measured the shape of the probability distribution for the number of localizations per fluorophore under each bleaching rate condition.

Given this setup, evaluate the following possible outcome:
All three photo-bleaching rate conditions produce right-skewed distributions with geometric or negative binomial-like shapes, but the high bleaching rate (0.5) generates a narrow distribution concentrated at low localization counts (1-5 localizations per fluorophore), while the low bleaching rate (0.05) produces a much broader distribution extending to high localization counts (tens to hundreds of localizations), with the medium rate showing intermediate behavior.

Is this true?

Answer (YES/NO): NO